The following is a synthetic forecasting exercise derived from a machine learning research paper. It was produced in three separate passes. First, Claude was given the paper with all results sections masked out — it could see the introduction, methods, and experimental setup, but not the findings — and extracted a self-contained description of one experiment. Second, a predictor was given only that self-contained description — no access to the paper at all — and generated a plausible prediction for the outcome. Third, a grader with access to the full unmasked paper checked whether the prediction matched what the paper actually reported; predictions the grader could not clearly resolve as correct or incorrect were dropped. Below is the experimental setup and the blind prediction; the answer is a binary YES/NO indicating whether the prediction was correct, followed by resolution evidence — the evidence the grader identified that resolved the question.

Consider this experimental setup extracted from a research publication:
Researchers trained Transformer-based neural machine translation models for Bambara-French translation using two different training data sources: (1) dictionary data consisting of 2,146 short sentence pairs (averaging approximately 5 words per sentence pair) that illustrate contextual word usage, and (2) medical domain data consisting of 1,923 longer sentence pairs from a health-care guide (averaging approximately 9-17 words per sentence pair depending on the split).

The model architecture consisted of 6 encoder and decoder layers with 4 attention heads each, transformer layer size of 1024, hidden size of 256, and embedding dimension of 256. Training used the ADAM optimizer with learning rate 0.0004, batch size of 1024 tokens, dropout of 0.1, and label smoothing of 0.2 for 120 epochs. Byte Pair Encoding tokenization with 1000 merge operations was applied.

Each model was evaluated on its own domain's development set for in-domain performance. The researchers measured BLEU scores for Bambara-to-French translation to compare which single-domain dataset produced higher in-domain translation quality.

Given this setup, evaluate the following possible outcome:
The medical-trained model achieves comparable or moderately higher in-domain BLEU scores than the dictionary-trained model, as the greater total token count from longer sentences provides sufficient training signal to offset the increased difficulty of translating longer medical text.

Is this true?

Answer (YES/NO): NO